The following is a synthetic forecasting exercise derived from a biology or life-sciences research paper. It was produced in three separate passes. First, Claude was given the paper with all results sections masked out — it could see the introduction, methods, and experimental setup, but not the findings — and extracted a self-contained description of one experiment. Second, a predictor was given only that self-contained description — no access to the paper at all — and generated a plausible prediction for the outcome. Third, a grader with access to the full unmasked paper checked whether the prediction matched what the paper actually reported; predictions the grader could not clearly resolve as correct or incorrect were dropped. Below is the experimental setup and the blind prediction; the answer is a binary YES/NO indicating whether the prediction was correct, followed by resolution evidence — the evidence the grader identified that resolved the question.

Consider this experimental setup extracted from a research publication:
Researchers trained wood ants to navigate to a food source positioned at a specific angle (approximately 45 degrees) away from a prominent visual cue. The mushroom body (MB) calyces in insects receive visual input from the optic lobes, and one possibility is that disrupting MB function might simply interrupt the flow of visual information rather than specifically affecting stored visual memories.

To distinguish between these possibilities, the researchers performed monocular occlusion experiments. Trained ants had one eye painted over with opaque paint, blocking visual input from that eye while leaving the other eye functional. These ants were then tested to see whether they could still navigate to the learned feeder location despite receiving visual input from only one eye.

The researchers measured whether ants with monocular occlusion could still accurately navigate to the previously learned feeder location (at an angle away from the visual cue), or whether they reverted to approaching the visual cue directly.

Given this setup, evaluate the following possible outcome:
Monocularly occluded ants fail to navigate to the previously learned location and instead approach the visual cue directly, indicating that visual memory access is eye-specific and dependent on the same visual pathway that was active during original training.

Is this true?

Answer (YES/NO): NO